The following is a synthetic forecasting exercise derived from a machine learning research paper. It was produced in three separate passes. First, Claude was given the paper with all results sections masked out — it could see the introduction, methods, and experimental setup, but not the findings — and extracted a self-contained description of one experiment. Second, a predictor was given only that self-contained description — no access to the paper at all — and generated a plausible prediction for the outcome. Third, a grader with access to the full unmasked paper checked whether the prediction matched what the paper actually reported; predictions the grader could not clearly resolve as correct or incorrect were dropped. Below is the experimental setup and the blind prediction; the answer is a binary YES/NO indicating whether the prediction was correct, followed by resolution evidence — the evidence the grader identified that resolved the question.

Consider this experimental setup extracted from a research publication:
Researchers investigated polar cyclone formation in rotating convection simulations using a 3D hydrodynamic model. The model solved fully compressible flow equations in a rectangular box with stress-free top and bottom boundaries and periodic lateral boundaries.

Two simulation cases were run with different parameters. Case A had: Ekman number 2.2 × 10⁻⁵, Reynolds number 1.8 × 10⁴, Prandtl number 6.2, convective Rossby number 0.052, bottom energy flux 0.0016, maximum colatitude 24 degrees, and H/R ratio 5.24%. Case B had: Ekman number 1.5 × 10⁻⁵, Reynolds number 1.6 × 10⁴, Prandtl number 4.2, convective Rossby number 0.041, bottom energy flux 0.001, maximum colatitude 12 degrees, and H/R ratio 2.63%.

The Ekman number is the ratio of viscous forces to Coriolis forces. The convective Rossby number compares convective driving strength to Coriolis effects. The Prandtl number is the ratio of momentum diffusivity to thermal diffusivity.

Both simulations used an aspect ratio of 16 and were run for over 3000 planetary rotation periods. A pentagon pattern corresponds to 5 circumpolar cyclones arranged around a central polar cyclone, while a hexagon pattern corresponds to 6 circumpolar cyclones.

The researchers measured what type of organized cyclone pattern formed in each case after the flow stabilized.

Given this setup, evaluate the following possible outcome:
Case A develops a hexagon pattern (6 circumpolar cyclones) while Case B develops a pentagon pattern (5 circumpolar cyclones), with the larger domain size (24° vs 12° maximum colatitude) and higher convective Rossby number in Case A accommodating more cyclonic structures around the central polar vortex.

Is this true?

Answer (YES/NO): NO